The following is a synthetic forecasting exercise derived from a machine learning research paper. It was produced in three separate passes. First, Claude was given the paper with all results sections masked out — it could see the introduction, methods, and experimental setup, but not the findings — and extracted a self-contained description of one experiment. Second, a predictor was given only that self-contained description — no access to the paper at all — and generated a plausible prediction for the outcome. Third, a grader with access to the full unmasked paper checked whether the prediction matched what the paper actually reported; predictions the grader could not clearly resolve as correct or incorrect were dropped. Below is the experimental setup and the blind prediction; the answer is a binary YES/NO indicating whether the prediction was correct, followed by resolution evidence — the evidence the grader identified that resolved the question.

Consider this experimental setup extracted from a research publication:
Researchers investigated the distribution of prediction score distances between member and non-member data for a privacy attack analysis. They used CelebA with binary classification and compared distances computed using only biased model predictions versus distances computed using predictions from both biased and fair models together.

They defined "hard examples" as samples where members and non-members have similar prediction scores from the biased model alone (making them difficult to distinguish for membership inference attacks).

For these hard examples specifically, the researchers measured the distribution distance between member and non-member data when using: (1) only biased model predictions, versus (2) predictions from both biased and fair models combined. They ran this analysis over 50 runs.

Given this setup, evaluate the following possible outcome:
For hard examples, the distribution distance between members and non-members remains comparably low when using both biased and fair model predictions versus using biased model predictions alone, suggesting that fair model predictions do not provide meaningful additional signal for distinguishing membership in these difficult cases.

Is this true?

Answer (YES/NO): NO